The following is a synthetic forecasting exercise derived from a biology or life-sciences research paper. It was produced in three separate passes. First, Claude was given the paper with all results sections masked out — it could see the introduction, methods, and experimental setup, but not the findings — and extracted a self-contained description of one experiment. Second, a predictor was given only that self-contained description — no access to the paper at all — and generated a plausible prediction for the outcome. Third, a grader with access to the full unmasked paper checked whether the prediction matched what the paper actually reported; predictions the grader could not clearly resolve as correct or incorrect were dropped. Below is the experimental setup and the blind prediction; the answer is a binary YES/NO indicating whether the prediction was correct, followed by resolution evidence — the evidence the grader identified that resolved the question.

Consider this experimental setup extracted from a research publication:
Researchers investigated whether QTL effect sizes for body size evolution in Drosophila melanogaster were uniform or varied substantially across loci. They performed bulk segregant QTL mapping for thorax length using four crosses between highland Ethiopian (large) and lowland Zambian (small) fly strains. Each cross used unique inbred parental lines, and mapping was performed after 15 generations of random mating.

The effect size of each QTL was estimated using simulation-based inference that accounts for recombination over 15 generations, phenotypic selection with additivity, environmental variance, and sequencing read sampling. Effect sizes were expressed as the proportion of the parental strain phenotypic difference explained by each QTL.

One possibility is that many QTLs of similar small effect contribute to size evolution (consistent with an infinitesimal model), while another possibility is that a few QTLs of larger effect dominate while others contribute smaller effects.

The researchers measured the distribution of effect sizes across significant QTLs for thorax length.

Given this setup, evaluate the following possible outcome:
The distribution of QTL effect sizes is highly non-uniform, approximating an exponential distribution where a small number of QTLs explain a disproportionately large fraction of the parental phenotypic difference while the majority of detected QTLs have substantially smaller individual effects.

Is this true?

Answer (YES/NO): NO